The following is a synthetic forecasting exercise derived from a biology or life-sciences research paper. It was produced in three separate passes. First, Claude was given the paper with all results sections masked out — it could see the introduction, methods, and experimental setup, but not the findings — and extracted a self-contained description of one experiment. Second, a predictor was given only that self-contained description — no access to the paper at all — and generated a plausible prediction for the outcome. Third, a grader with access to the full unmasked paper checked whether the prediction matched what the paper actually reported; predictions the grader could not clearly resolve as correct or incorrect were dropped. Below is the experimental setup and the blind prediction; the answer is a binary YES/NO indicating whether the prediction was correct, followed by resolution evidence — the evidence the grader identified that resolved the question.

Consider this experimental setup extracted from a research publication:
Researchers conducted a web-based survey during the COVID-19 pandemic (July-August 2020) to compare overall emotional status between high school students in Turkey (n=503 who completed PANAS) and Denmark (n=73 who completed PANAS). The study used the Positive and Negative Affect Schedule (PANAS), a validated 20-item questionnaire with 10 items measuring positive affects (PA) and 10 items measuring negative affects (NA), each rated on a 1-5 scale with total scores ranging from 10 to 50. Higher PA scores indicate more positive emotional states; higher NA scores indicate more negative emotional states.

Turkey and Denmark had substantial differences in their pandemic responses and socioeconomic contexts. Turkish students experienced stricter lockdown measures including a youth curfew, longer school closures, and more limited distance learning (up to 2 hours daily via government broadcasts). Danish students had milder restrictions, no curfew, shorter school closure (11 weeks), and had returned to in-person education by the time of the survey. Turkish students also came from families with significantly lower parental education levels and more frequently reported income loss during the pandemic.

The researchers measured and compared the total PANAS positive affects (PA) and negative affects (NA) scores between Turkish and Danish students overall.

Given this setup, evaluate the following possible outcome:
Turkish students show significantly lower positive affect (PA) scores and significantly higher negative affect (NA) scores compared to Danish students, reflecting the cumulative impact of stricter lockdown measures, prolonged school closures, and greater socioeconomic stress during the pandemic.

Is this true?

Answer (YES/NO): NO